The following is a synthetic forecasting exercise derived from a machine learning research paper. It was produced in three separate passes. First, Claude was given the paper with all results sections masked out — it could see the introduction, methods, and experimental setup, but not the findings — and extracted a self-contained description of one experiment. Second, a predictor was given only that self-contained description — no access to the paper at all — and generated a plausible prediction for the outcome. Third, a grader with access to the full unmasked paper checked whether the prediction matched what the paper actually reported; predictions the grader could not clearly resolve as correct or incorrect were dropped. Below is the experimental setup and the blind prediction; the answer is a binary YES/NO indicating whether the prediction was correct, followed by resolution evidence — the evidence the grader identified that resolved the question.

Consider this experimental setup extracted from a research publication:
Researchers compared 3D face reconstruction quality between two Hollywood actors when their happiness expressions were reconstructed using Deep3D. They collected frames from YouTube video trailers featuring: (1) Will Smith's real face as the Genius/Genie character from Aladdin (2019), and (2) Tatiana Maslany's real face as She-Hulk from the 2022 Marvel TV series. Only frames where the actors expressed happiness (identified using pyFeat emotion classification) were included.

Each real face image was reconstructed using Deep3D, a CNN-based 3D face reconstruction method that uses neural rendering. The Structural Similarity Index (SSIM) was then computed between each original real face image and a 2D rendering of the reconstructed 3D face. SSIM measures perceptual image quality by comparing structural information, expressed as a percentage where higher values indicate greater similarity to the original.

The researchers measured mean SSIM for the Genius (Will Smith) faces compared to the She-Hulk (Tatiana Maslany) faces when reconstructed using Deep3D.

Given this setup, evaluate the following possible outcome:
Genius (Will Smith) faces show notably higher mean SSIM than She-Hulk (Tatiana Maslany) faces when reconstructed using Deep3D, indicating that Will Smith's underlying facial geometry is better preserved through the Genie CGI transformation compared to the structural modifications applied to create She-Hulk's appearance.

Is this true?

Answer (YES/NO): YES